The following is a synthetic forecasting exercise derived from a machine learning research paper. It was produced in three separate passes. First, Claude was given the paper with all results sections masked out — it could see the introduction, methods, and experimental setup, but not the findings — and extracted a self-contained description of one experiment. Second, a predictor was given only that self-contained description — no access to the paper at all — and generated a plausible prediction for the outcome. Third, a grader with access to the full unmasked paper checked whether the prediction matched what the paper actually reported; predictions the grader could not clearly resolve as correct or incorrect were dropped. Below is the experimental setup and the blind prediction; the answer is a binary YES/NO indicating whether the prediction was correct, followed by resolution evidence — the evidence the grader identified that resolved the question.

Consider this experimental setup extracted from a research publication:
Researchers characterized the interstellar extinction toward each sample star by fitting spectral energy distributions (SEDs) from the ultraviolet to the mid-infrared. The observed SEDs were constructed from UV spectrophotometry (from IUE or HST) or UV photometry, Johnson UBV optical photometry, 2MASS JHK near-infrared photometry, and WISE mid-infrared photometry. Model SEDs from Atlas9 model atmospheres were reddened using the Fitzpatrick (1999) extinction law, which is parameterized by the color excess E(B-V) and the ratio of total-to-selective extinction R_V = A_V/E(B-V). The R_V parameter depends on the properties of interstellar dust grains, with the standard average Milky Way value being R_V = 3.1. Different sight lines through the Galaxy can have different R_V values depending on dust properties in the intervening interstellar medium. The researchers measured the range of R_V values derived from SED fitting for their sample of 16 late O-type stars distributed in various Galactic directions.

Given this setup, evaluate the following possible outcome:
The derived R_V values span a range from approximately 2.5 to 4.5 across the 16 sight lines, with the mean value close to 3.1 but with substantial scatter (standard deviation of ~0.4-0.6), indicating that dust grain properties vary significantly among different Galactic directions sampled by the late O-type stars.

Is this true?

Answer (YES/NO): NO